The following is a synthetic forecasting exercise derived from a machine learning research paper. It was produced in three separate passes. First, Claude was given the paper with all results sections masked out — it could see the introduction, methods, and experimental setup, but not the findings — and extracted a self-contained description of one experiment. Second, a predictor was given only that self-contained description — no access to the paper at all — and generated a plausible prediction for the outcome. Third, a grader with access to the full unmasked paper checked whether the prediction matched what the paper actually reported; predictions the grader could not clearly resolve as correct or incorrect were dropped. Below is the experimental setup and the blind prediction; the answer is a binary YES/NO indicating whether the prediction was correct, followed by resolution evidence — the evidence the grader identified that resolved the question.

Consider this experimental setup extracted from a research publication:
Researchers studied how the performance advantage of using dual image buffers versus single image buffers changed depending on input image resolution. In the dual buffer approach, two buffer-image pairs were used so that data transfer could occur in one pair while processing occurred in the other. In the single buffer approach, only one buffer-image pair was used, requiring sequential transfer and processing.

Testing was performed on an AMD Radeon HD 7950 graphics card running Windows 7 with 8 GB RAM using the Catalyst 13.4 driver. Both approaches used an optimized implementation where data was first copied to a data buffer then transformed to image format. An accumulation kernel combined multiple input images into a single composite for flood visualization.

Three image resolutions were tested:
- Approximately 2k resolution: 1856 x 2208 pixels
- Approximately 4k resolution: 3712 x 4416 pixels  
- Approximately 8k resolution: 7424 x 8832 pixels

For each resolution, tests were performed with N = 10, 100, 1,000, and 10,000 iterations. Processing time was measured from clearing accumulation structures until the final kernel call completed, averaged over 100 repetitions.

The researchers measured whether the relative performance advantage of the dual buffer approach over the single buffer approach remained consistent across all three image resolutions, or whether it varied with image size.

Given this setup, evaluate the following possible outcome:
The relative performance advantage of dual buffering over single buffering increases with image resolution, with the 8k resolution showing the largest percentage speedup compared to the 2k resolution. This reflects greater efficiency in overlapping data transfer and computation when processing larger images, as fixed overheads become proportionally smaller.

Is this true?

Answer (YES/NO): NO